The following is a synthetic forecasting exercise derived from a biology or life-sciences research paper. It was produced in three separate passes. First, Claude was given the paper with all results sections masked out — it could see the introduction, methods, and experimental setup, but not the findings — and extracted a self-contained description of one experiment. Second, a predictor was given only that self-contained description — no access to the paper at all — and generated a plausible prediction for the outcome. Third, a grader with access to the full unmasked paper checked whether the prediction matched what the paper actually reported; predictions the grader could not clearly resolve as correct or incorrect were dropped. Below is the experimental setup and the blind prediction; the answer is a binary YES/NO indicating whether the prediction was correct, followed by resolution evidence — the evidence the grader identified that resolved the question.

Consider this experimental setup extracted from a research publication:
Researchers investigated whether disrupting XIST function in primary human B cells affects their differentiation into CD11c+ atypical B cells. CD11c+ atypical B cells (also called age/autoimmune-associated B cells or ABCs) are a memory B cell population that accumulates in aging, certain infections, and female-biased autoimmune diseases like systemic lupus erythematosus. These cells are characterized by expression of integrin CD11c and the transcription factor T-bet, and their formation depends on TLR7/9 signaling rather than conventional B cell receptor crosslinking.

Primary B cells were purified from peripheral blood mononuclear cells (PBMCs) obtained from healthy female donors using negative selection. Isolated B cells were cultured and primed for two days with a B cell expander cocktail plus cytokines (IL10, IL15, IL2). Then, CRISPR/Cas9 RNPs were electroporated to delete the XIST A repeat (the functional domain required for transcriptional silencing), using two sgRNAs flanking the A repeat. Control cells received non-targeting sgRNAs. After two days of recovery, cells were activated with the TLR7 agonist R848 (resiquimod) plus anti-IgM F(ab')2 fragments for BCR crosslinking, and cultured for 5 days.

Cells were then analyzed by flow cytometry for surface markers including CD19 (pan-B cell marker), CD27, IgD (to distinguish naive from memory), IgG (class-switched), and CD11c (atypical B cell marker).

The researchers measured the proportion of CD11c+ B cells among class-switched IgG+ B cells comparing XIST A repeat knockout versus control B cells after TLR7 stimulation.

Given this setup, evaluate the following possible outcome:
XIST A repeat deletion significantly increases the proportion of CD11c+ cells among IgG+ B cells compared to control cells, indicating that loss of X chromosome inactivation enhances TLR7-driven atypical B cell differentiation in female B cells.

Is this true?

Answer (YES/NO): YES